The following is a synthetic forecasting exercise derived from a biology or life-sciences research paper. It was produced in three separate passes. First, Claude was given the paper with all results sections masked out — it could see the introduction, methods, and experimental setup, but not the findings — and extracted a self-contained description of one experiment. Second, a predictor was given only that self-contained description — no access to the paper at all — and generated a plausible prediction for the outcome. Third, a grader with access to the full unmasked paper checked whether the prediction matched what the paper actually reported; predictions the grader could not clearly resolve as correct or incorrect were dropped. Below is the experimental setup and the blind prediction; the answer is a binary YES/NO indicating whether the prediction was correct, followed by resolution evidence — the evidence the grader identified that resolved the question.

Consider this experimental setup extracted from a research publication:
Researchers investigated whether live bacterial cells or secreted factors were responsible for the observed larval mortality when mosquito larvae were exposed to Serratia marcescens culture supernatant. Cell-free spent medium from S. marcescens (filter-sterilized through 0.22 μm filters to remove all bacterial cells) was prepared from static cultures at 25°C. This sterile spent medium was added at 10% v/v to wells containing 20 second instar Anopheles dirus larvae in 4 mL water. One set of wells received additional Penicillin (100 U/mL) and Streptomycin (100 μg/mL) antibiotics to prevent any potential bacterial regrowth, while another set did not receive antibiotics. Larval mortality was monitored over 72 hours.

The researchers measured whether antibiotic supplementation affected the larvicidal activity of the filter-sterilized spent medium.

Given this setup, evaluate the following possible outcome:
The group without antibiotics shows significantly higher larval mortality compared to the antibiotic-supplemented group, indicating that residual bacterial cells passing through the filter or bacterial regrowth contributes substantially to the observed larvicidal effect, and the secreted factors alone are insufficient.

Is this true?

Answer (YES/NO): NO